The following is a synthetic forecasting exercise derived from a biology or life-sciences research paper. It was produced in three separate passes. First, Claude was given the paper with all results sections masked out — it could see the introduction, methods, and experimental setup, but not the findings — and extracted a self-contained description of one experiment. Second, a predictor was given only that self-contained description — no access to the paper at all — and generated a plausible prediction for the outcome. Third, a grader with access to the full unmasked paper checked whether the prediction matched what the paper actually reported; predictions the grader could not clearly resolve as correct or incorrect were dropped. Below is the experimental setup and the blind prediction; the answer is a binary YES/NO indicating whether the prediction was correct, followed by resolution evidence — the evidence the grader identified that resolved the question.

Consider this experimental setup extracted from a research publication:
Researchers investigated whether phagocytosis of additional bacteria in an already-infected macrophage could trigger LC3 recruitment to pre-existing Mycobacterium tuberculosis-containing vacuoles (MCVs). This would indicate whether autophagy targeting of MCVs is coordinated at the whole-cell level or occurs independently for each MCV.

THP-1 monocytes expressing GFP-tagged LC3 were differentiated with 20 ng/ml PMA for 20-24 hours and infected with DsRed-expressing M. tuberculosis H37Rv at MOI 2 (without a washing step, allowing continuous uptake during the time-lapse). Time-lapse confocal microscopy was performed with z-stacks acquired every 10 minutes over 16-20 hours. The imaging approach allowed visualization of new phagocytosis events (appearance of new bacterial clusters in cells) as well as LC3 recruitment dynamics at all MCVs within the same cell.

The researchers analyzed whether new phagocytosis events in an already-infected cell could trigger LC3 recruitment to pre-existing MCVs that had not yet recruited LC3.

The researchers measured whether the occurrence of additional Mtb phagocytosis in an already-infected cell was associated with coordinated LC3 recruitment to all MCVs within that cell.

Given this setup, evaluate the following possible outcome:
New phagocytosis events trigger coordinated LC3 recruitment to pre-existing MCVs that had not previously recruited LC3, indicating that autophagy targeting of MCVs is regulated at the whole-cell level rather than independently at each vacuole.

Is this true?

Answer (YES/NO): YES